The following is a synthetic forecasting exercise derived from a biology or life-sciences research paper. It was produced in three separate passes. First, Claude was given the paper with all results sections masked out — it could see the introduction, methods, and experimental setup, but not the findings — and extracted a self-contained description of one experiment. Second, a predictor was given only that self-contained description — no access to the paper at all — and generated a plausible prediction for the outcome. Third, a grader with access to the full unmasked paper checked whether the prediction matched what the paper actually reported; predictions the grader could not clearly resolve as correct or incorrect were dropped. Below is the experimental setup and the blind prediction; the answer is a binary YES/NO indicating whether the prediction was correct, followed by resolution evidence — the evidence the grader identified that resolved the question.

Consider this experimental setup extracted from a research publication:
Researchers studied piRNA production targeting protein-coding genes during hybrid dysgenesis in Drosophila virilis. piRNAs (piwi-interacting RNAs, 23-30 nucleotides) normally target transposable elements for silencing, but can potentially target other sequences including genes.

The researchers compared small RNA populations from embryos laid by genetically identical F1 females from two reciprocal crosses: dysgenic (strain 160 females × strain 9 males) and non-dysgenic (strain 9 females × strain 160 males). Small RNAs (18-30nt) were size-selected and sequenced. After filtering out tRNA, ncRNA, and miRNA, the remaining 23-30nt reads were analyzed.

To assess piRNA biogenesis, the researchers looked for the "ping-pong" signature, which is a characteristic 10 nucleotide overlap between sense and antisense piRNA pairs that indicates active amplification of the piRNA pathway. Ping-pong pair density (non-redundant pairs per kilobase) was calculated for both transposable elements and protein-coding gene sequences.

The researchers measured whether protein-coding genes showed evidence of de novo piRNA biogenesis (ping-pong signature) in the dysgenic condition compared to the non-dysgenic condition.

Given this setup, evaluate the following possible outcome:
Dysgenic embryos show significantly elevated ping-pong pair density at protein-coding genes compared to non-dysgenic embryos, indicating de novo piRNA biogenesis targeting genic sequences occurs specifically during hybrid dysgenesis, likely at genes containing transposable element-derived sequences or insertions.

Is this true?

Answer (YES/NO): NO